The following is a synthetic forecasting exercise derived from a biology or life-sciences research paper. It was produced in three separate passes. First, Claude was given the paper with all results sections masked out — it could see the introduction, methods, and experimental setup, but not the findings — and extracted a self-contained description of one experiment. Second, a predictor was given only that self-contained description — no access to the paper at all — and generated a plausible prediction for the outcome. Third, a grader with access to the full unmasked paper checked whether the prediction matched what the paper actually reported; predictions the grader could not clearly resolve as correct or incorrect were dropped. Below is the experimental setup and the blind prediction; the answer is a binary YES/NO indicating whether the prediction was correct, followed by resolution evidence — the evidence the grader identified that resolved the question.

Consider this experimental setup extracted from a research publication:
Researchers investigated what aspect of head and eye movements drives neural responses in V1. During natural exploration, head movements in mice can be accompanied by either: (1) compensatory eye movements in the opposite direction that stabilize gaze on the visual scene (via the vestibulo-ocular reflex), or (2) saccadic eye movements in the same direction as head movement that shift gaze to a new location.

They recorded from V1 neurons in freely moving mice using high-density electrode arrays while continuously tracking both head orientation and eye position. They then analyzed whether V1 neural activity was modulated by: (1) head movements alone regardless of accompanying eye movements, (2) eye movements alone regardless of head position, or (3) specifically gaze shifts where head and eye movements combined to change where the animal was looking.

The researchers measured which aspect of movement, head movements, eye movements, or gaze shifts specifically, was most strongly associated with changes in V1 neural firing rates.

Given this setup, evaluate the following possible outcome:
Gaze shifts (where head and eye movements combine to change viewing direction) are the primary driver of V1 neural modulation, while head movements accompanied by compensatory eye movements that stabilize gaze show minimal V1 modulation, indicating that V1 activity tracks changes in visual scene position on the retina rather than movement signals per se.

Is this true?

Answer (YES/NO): YES